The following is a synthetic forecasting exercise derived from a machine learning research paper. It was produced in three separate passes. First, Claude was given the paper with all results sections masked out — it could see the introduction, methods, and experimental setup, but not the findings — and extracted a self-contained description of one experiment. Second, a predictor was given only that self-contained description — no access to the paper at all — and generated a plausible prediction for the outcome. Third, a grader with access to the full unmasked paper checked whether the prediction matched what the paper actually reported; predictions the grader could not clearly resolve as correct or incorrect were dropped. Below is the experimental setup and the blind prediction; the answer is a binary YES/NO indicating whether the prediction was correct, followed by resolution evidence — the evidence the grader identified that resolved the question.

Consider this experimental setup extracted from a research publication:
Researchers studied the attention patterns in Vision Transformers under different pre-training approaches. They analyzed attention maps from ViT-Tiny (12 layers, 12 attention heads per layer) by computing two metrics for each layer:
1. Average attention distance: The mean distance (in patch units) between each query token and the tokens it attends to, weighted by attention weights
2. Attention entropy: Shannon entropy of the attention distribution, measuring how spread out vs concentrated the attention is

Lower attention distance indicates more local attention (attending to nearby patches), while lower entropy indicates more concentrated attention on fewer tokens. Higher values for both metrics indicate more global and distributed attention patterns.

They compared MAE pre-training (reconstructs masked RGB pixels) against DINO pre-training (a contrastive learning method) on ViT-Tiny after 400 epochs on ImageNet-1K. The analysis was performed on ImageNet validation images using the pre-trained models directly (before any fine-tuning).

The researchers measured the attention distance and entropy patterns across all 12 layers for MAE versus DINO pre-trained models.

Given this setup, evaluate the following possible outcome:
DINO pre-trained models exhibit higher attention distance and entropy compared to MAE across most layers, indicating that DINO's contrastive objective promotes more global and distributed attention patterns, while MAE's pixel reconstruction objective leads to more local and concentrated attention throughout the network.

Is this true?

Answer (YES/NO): YES